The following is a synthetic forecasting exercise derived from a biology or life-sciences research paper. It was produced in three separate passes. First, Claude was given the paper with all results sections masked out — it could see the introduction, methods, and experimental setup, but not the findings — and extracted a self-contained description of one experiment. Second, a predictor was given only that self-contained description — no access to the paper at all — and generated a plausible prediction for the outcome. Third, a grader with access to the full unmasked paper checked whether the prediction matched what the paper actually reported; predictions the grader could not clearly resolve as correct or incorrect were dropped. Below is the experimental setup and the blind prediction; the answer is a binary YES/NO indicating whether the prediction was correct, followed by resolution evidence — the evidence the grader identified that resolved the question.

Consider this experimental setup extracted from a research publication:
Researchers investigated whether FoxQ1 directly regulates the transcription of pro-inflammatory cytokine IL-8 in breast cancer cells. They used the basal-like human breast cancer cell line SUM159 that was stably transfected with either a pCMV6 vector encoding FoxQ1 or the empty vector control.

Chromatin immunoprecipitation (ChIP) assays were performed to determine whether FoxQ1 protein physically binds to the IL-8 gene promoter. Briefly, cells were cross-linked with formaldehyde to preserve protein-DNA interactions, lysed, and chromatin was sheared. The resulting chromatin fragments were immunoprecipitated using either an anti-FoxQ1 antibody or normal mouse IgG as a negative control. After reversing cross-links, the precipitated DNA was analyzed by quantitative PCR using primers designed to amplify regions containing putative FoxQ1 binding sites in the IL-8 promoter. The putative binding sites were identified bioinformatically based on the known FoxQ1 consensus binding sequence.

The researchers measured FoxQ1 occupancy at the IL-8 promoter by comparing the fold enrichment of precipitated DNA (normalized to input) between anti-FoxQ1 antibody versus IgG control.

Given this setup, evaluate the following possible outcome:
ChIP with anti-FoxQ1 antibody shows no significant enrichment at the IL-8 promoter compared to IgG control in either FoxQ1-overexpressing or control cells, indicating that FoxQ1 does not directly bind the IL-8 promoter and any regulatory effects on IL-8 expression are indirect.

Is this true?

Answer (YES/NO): NO